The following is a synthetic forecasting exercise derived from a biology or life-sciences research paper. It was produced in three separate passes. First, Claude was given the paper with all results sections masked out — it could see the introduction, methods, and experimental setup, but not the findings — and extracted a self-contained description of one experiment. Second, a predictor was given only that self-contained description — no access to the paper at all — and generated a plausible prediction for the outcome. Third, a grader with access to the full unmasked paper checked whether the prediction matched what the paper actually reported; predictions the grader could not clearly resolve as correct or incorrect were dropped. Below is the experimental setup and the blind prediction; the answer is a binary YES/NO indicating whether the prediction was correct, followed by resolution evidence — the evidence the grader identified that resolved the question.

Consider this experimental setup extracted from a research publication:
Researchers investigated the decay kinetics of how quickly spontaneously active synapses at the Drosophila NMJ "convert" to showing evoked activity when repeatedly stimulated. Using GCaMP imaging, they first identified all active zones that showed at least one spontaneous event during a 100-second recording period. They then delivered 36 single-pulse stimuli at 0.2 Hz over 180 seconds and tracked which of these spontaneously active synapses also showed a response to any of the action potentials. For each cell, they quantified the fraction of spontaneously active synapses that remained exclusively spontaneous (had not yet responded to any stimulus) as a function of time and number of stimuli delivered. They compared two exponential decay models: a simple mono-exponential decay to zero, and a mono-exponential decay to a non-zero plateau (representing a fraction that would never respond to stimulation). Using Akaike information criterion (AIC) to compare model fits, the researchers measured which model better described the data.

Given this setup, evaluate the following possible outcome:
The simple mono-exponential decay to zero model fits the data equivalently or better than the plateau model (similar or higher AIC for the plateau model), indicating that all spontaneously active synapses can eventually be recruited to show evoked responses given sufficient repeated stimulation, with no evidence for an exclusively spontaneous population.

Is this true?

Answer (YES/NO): NO